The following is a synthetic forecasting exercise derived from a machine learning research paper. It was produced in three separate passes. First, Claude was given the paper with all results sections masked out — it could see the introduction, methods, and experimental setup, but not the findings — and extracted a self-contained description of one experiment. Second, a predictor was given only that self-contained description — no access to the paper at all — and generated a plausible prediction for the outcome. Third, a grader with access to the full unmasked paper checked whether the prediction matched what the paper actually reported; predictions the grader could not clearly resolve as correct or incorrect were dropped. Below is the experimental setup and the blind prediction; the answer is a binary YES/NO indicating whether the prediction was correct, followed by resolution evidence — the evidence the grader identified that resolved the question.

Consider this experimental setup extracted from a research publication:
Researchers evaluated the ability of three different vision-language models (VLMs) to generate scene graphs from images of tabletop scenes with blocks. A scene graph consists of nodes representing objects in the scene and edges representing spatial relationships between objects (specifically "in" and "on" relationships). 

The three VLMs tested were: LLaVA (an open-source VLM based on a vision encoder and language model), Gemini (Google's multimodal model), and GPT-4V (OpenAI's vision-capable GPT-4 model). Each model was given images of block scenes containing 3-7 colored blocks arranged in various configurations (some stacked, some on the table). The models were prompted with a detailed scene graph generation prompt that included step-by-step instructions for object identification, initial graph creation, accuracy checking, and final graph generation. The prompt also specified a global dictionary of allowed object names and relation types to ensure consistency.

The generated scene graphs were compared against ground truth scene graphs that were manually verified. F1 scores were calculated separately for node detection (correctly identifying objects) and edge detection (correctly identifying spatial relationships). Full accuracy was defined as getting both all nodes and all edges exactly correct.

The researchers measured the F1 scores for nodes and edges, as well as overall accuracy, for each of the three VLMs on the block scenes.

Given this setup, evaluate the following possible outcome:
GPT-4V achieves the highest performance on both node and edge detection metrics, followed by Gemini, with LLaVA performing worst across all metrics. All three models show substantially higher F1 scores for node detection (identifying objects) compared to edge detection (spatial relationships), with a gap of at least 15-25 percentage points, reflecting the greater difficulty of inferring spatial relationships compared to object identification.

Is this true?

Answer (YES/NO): NO